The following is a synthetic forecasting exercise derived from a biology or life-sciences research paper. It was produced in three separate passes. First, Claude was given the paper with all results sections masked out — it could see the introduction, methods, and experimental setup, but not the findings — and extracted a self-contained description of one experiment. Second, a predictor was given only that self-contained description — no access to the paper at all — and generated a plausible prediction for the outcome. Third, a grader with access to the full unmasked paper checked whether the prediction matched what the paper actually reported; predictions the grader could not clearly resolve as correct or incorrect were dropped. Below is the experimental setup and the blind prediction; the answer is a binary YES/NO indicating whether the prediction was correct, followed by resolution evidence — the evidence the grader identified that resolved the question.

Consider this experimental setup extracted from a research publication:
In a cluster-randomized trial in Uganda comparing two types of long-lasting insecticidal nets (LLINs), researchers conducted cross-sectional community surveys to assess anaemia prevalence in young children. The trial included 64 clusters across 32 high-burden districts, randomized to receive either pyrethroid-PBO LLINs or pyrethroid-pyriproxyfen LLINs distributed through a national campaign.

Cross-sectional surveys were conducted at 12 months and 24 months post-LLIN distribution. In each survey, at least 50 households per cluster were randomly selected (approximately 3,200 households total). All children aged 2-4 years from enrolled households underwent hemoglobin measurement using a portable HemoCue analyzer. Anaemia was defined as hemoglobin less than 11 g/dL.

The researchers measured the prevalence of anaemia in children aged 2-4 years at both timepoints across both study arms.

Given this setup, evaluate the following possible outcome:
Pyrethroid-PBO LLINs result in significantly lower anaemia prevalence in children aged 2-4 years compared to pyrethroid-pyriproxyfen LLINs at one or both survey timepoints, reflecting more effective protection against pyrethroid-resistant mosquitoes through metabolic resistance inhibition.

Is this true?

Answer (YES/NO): NO